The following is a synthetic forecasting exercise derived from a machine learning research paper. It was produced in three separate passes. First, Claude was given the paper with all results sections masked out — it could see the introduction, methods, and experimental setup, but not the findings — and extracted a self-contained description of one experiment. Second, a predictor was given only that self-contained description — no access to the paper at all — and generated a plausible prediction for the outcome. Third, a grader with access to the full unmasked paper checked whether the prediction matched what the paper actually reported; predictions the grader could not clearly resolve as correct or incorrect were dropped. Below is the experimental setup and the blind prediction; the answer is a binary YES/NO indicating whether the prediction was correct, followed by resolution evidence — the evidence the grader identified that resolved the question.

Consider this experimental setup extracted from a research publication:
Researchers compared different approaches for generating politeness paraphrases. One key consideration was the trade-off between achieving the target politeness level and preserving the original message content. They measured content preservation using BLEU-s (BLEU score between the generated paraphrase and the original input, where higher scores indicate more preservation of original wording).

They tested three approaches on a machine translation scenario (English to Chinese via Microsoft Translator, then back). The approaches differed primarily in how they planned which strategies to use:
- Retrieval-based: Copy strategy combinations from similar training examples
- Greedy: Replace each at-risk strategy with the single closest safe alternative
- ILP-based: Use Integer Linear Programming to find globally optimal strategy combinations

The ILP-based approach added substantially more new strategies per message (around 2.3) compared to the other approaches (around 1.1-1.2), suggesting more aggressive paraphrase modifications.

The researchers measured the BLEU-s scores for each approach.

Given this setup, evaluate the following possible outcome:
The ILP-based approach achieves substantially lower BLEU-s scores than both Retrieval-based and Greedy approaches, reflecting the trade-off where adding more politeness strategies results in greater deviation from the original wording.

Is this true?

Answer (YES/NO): YES